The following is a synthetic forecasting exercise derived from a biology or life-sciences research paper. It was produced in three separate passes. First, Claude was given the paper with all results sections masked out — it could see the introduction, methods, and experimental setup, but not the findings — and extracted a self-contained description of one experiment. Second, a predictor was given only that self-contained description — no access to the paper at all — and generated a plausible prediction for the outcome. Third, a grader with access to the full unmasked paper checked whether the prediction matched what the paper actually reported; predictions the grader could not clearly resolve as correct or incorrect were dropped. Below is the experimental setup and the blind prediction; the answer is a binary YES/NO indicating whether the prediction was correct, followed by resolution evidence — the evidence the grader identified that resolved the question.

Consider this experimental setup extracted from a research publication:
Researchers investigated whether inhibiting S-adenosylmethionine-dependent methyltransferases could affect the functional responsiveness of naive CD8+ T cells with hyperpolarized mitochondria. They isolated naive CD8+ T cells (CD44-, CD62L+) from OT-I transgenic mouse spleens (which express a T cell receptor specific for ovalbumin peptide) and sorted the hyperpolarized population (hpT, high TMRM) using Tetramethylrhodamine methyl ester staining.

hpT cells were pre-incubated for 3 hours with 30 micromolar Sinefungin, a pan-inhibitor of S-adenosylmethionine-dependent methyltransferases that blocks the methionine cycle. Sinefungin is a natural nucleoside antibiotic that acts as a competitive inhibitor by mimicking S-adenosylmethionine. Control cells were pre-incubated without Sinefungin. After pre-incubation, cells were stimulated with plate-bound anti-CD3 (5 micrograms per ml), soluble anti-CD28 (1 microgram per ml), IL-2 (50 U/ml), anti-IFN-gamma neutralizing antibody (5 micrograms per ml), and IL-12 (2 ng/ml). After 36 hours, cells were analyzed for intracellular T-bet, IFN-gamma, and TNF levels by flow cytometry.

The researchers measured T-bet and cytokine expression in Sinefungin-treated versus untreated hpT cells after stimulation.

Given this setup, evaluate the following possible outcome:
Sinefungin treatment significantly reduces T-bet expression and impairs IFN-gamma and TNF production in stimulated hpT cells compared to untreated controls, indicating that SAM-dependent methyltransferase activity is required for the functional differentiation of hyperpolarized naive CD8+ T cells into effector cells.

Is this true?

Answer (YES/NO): NO